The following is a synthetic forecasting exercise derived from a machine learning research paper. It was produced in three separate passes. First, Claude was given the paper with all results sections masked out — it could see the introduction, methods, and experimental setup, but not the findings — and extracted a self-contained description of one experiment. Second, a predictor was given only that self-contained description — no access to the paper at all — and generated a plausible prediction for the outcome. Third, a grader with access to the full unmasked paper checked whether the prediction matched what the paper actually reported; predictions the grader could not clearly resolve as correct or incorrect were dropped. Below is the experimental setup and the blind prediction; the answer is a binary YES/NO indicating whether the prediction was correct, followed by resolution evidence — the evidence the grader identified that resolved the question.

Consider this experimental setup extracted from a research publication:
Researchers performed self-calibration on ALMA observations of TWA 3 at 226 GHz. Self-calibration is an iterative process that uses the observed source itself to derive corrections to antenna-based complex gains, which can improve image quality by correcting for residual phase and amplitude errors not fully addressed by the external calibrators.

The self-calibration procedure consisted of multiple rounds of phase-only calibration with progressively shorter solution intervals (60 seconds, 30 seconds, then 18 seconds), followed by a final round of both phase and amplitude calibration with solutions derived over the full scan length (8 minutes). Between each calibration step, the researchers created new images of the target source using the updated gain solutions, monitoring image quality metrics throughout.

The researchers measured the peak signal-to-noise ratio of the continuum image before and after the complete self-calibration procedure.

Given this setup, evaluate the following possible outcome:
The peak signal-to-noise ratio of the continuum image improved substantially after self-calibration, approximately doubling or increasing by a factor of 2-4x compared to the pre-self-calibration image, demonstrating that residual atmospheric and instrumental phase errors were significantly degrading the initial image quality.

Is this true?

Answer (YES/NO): NO